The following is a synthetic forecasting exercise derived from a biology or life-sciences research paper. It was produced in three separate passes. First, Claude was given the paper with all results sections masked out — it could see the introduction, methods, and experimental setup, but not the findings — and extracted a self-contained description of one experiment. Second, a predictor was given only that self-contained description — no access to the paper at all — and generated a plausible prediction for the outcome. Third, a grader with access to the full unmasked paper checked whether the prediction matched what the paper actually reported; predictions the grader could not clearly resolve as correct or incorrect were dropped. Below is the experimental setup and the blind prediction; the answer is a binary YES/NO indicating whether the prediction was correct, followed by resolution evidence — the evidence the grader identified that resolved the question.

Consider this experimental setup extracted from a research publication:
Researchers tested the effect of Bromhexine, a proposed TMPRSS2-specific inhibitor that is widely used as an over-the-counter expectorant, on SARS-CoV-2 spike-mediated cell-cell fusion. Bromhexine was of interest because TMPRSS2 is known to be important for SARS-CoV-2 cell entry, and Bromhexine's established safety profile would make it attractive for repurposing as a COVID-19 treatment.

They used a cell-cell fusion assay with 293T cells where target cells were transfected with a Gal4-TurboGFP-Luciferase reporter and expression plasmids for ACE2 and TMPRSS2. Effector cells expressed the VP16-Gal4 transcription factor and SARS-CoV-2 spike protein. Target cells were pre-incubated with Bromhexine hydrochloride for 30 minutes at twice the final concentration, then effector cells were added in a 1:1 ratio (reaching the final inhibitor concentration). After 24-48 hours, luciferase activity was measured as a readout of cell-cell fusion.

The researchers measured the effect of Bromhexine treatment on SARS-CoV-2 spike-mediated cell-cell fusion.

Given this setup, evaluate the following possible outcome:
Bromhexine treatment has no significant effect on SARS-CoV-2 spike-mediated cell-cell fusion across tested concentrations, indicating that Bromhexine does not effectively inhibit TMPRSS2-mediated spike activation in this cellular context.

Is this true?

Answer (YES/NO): NO